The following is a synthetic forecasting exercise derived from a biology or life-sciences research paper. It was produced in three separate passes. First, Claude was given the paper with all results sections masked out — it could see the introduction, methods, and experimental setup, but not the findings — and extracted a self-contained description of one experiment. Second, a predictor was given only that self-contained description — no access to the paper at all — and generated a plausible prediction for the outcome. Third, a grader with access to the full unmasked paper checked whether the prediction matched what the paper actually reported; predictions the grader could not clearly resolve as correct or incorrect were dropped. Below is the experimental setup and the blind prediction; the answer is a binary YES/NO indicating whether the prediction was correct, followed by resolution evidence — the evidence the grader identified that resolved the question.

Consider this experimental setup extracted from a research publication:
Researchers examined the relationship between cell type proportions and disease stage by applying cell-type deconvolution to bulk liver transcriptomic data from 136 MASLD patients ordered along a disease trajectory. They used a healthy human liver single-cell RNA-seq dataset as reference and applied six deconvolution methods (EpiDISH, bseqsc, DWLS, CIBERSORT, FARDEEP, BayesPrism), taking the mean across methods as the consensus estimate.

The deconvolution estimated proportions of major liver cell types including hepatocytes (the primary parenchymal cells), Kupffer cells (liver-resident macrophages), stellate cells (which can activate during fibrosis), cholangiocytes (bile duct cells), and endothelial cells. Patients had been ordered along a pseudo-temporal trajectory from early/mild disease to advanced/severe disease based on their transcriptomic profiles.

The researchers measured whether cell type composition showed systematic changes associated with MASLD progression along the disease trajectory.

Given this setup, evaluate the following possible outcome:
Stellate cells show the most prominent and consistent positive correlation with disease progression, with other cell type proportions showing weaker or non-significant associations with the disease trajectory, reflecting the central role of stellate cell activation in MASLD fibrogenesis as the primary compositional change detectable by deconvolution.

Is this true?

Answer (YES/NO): NO